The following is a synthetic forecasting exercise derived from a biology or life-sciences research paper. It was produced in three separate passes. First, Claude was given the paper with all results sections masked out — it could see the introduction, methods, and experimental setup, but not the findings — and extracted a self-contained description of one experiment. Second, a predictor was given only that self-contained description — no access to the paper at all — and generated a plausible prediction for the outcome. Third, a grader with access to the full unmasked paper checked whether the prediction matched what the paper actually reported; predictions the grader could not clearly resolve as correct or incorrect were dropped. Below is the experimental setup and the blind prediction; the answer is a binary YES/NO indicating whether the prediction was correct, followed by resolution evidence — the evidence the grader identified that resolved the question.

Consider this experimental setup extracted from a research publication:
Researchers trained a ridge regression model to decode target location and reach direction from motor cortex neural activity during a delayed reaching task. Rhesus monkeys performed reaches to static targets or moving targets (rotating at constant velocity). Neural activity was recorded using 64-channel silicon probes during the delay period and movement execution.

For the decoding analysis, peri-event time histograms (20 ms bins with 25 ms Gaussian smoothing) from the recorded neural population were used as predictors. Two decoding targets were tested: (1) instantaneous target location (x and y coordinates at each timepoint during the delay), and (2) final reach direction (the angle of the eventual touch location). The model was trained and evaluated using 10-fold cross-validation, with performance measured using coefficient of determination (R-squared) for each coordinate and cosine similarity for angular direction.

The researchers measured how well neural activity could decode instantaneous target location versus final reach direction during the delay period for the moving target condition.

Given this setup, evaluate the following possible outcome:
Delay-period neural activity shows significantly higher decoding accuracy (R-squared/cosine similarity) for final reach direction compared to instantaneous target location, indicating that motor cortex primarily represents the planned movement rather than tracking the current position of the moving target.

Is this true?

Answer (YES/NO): NO